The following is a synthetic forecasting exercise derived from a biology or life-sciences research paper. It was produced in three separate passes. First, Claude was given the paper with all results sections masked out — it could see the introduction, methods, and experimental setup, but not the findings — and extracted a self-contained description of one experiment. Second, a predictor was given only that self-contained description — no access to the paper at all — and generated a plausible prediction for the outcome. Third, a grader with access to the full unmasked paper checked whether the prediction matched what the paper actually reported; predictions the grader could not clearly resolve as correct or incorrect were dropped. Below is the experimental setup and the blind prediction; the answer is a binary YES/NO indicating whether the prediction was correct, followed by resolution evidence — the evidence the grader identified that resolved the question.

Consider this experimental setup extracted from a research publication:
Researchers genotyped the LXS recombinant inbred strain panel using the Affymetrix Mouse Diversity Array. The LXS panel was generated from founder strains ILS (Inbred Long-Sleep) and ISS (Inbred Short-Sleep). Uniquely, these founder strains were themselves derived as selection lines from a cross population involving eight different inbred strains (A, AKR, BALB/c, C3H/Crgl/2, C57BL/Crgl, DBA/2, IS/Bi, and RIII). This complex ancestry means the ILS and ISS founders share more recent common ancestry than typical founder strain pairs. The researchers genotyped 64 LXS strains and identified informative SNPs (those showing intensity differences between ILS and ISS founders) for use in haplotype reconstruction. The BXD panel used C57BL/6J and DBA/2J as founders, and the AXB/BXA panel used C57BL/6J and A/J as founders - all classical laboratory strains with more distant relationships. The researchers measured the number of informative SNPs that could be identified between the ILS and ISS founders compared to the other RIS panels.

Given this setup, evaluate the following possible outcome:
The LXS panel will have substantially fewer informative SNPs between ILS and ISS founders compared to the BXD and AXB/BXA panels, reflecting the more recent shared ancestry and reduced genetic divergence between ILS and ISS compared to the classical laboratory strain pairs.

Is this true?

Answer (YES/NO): YES